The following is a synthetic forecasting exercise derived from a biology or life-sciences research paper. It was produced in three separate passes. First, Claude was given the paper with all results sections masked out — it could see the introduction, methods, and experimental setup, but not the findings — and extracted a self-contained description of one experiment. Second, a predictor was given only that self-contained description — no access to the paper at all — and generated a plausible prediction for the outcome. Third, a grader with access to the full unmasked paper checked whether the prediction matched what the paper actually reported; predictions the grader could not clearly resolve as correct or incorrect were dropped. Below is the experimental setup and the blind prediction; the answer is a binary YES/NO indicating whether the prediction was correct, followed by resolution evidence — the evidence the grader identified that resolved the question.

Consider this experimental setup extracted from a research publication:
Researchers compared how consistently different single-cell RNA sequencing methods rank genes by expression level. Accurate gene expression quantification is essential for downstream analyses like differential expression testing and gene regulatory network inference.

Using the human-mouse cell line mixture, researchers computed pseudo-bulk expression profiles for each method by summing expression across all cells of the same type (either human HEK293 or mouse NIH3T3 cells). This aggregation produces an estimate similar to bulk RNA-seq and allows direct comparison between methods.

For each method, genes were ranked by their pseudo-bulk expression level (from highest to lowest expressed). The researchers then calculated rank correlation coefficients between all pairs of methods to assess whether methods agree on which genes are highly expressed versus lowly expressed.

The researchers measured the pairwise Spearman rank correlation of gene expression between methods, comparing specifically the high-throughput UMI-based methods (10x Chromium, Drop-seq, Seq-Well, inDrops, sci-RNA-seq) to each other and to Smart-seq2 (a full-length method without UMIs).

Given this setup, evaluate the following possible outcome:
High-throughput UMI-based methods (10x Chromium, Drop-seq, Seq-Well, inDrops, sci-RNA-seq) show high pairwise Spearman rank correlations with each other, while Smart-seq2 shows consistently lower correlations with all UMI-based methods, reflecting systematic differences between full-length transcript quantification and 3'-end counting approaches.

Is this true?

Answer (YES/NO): NO